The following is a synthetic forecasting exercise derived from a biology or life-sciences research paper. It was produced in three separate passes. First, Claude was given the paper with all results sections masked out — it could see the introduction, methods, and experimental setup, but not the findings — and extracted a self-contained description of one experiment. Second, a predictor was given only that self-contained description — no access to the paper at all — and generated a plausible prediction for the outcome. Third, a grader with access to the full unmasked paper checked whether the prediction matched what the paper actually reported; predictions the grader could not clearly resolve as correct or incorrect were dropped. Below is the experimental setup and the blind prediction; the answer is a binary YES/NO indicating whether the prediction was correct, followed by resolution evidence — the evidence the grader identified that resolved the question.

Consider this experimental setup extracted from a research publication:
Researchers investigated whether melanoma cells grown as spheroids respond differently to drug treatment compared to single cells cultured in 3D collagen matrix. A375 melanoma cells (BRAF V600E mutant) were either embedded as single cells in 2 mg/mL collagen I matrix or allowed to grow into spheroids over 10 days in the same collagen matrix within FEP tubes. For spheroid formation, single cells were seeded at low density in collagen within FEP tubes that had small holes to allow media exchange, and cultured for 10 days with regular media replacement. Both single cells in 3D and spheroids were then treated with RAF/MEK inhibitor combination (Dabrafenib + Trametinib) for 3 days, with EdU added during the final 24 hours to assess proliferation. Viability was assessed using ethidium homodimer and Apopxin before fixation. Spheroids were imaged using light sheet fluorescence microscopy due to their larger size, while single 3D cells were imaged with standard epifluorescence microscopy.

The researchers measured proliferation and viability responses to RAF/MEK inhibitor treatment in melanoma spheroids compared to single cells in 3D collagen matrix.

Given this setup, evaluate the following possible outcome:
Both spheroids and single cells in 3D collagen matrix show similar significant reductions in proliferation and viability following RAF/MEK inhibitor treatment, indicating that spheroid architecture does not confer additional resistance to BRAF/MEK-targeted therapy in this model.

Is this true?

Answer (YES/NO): NO